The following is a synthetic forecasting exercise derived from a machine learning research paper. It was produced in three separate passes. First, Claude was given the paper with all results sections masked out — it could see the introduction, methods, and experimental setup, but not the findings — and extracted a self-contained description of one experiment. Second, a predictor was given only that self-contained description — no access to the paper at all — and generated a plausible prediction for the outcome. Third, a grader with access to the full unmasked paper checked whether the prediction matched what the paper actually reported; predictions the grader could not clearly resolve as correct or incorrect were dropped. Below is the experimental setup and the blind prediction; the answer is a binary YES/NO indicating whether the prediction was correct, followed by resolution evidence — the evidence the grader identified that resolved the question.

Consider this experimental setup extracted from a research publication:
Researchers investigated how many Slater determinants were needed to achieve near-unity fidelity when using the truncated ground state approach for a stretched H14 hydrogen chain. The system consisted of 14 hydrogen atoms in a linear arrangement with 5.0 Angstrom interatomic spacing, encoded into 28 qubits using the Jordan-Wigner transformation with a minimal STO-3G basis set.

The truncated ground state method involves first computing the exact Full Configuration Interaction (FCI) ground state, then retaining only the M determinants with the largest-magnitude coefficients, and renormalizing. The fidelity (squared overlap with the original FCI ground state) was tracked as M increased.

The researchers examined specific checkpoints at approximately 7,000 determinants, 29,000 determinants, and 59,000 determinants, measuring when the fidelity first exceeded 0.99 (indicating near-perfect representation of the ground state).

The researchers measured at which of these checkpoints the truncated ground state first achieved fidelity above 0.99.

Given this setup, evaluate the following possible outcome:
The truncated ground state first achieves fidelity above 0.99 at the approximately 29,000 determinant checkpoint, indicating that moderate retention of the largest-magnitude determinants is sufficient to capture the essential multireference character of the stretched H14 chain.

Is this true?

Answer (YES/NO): YES